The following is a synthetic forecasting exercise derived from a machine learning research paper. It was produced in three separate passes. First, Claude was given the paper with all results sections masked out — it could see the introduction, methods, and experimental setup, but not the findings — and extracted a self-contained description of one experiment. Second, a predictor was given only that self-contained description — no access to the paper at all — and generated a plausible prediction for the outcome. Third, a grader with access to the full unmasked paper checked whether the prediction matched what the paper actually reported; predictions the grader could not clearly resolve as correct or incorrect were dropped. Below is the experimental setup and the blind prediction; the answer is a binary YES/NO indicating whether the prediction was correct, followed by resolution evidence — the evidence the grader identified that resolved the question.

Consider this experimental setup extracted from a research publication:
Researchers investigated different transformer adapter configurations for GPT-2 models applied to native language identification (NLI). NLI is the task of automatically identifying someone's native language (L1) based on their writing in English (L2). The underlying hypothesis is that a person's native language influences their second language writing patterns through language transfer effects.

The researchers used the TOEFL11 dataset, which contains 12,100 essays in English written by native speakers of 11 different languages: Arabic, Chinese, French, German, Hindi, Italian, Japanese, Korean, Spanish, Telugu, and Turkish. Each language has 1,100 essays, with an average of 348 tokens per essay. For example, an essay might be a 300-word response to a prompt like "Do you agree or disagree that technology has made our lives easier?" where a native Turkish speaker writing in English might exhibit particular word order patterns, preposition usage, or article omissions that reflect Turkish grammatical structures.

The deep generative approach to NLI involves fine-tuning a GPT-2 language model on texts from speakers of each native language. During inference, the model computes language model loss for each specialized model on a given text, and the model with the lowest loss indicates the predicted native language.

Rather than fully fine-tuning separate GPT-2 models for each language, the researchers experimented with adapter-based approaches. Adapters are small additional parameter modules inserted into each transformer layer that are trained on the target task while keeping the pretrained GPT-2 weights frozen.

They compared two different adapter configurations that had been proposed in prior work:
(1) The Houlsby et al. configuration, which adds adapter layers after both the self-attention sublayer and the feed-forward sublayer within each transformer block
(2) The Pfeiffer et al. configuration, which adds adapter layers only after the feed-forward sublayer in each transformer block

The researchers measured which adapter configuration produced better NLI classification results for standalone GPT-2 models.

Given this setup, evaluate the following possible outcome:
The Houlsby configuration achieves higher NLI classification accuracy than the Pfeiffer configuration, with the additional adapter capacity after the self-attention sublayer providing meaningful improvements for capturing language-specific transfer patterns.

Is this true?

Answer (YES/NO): NO